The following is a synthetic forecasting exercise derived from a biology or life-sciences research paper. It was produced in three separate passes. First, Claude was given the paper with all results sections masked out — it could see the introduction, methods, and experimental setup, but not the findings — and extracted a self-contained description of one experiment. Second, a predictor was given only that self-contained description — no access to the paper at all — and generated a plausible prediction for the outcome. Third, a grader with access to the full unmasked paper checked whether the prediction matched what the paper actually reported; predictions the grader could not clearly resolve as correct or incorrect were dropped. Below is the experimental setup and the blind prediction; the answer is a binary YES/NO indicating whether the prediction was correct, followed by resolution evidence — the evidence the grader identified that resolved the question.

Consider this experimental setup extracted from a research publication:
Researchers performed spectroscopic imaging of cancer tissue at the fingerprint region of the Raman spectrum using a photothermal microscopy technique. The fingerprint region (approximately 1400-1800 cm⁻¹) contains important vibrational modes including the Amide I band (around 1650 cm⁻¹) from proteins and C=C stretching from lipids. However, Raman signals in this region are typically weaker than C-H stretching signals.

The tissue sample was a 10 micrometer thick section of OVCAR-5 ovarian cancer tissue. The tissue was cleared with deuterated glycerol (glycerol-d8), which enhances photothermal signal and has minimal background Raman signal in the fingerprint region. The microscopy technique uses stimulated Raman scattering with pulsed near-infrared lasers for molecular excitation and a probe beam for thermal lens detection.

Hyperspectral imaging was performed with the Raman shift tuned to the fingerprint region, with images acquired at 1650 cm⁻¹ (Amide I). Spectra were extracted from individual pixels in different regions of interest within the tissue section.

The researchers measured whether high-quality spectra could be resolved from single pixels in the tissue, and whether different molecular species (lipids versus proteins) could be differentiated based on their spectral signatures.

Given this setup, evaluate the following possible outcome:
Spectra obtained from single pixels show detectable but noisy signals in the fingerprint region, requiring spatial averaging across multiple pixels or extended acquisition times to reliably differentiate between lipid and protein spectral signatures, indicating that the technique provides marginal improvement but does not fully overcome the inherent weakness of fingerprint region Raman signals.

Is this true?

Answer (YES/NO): NO